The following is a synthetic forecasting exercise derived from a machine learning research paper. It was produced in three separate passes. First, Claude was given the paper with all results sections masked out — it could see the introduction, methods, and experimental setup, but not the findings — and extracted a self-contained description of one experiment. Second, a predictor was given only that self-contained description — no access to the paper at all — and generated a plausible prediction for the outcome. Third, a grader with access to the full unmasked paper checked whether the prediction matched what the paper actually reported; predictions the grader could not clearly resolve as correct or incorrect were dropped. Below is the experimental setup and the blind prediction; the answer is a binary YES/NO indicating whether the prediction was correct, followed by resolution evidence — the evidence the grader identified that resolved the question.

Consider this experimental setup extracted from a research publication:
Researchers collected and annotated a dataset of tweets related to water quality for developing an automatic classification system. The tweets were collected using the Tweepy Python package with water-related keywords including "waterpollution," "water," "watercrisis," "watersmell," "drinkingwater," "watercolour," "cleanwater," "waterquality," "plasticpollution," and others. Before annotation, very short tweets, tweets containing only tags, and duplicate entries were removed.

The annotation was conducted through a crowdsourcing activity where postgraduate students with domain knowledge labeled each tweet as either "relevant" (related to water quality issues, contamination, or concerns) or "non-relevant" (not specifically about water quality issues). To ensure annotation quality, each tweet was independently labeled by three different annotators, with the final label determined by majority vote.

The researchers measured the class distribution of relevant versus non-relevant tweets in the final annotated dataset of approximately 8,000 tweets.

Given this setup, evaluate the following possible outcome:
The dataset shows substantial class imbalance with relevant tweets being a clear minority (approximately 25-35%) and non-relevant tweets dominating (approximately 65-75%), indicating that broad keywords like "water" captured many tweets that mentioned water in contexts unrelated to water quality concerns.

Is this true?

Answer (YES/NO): YES